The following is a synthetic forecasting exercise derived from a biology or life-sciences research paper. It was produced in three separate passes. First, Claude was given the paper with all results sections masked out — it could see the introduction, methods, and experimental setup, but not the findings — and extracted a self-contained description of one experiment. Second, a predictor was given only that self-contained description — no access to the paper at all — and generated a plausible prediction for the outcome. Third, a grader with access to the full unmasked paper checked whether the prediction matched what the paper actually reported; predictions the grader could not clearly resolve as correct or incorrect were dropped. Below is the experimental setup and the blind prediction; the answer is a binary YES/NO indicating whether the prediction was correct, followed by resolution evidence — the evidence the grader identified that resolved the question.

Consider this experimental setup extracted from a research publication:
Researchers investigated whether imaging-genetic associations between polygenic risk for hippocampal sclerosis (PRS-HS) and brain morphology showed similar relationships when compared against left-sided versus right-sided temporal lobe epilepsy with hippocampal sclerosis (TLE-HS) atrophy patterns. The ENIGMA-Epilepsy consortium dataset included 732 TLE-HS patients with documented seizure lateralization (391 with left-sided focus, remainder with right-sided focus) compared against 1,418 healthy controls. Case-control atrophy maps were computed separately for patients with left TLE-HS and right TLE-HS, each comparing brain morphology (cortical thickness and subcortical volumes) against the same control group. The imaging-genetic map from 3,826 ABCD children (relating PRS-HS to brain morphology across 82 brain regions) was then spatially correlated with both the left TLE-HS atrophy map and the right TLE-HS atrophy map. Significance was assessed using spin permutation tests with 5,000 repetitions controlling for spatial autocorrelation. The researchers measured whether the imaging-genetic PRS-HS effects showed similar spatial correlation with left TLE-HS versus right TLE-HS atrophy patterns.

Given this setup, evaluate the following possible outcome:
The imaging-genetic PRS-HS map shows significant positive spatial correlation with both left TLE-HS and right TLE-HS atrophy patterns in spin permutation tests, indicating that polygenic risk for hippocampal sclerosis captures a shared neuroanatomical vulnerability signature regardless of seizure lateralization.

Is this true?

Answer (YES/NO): YES